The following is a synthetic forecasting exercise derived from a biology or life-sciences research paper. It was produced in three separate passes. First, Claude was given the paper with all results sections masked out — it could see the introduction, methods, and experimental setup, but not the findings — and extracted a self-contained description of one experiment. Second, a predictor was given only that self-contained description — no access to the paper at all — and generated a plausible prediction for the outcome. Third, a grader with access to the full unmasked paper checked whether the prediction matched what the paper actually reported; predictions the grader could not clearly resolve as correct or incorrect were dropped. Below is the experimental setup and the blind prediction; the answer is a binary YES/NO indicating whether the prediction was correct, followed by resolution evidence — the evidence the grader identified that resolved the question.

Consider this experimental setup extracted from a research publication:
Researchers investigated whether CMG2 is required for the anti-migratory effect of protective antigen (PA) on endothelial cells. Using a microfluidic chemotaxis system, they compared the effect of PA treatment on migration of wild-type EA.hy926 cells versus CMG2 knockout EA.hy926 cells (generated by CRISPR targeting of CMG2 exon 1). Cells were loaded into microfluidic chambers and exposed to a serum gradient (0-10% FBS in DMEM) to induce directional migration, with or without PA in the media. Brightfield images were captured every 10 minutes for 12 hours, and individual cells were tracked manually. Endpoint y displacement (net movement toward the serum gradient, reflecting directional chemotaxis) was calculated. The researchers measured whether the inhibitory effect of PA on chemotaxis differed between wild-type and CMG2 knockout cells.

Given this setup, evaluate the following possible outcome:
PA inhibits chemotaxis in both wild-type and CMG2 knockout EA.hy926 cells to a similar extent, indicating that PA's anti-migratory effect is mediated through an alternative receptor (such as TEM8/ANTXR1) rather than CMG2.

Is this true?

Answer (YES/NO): NO